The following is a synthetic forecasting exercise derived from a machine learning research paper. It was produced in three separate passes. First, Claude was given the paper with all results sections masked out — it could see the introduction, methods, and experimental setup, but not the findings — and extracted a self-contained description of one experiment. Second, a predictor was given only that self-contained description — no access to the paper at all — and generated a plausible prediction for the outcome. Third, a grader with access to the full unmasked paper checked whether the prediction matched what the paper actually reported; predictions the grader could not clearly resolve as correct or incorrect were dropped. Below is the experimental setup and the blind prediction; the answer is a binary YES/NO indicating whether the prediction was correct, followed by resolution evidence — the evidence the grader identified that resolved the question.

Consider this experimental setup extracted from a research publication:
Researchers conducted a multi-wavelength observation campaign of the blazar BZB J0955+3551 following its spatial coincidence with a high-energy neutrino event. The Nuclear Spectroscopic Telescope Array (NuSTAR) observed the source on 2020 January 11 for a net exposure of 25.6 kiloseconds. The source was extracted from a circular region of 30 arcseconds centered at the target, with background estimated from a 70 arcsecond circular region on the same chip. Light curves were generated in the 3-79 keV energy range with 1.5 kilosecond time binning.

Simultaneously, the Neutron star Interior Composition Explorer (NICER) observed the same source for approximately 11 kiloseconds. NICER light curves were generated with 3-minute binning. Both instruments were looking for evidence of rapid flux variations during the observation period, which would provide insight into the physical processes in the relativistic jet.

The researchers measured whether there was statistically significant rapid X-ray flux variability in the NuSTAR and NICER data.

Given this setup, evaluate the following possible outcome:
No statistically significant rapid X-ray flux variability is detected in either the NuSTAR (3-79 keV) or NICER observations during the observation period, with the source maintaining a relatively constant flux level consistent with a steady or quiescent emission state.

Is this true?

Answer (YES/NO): NO